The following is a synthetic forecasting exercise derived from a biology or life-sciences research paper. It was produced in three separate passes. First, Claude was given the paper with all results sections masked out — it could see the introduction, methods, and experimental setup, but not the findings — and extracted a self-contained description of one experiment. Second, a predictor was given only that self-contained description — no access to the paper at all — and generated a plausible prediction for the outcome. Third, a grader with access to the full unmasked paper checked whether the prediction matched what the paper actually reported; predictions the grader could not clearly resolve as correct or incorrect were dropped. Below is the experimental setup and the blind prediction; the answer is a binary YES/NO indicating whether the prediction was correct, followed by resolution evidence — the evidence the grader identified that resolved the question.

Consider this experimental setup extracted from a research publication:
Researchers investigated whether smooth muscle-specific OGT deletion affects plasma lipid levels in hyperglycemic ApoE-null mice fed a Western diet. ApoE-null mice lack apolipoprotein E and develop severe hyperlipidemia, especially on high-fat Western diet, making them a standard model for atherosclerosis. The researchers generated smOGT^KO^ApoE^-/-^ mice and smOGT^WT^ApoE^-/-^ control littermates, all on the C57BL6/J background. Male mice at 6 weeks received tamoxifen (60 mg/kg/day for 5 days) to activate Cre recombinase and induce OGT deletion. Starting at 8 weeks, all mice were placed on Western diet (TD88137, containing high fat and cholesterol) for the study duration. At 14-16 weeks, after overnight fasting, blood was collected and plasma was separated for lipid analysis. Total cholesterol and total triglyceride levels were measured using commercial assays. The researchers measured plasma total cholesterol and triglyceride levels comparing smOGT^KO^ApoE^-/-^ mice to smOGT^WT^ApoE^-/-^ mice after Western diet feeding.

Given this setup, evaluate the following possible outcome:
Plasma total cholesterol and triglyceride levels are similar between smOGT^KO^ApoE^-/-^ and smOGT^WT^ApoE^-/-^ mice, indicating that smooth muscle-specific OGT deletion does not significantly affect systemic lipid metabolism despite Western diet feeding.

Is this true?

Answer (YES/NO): YES